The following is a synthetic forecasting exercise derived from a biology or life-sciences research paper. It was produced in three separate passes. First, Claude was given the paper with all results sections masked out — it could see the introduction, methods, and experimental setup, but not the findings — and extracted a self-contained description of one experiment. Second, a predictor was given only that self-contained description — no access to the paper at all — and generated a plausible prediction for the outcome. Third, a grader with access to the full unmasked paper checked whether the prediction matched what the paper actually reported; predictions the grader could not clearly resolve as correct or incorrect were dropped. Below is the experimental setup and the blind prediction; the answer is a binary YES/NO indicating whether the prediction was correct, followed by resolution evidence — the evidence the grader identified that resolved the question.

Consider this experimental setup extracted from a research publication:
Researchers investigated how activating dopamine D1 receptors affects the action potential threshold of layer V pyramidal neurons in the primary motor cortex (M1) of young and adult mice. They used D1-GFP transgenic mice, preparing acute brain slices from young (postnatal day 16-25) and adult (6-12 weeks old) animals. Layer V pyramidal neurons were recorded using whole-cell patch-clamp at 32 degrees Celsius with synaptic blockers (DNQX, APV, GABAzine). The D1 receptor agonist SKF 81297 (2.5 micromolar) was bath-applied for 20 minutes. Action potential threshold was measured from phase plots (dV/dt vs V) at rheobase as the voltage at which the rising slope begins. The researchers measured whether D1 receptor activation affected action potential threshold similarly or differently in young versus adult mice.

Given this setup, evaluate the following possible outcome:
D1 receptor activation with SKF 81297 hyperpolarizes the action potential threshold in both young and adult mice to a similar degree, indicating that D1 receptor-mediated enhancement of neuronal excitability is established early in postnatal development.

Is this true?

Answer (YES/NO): NO